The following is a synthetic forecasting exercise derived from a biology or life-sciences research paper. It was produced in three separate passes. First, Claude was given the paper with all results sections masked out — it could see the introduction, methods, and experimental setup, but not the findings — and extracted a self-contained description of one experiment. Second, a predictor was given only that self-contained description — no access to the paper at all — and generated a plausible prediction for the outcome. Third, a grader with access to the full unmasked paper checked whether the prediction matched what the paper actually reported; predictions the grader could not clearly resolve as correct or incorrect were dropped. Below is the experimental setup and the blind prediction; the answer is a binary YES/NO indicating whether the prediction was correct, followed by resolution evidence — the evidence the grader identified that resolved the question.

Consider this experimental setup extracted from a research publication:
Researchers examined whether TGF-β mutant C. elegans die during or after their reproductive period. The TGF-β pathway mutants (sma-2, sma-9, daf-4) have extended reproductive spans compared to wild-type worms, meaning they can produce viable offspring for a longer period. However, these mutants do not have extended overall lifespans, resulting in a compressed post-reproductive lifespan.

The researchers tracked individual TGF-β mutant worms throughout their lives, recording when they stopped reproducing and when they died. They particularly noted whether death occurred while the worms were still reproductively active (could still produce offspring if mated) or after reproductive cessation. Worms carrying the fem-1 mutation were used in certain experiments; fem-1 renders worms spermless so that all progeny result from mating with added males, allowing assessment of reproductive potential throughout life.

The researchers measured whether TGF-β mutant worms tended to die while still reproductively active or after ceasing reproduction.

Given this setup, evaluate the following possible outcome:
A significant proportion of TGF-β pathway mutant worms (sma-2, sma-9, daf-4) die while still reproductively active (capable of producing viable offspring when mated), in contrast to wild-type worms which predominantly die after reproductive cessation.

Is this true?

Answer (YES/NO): YES